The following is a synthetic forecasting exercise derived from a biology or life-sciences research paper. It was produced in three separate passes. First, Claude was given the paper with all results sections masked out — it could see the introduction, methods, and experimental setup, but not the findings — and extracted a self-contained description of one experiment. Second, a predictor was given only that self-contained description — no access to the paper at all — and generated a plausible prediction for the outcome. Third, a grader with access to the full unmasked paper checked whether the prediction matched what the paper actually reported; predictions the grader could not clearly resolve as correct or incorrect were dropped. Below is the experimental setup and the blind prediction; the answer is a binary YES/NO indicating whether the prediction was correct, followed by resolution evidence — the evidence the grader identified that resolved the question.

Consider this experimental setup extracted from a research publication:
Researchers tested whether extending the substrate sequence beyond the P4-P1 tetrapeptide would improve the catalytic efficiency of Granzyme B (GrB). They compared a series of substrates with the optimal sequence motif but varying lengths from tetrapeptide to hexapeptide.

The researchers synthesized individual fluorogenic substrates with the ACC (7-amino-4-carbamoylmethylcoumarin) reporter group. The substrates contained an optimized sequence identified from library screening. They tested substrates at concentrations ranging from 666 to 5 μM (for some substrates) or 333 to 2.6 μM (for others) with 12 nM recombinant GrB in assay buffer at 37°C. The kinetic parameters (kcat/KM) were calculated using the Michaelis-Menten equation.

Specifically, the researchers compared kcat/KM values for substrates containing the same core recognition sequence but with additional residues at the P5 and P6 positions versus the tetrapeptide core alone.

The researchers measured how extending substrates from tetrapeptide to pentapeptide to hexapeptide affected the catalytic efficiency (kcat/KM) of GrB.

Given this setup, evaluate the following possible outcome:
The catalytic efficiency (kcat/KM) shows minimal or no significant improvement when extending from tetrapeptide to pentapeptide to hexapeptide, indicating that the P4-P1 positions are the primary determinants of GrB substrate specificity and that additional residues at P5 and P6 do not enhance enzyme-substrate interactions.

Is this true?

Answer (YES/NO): NO